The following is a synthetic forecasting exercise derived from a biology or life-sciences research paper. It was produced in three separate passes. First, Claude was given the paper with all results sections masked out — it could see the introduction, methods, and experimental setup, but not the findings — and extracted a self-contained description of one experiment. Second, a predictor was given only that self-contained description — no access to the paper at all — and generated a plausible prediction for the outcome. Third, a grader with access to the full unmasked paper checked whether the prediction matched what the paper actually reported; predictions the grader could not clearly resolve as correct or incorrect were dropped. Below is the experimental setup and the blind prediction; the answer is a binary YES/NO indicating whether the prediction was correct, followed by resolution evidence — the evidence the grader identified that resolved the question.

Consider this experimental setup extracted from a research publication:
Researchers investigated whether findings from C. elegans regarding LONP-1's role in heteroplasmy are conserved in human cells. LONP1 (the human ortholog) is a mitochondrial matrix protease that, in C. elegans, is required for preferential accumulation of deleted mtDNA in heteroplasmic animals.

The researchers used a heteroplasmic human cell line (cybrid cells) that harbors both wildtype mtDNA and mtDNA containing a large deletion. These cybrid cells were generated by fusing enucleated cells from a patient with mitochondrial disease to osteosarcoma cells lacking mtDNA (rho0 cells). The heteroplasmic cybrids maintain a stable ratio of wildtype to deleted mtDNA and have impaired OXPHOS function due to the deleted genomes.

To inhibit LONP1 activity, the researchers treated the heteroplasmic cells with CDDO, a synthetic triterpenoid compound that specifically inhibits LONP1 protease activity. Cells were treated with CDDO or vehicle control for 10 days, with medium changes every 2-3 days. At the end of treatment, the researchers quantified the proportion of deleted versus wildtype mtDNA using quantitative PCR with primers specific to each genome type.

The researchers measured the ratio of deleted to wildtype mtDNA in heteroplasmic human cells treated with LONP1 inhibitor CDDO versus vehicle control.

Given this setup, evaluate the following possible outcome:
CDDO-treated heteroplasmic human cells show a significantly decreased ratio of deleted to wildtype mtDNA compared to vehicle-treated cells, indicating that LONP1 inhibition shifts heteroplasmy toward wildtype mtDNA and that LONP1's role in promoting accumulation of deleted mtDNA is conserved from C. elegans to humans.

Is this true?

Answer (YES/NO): YES